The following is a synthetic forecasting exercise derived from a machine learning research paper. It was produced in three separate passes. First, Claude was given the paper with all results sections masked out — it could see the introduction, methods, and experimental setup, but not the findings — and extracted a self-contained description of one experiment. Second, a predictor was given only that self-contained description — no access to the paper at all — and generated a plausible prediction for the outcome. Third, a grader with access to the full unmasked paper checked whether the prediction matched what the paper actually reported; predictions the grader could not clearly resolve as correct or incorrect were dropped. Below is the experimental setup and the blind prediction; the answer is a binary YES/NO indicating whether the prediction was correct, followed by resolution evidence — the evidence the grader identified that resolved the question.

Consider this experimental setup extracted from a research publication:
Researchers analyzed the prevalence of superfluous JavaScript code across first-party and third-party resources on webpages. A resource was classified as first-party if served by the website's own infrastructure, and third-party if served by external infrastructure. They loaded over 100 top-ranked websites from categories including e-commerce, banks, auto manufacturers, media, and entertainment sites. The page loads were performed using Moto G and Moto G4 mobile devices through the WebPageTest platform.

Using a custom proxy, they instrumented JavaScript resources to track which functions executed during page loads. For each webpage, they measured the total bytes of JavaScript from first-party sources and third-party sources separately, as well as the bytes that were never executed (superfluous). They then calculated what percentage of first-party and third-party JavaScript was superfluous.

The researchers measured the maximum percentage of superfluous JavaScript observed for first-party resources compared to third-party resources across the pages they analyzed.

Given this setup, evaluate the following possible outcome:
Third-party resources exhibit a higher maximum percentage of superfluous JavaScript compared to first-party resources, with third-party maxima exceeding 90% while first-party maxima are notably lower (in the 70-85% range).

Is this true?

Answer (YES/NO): NO